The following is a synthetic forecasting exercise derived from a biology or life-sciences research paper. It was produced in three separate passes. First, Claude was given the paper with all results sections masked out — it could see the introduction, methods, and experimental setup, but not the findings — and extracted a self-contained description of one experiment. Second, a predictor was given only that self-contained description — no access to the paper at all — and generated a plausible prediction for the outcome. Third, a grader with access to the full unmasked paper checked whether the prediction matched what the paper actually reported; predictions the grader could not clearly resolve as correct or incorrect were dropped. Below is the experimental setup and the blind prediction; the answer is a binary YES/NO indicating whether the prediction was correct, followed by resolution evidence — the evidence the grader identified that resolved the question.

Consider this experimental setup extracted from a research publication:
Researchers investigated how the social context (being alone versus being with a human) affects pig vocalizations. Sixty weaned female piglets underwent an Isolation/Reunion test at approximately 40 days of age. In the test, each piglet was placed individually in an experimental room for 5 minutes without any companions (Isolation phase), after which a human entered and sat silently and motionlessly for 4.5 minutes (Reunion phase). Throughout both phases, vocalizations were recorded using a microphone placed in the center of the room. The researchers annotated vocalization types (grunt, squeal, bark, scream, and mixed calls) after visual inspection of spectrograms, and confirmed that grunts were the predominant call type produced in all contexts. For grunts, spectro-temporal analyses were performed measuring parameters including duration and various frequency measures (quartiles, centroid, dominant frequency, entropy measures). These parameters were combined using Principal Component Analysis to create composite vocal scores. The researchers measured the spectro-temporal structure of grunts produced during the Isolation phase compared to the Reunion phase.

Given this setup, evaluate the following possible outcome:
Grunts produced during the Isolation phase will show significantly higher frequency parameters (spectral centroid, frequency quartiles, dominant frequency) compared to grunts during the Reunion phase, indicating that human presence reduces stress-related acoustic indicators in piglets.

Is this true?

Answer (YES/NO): NO